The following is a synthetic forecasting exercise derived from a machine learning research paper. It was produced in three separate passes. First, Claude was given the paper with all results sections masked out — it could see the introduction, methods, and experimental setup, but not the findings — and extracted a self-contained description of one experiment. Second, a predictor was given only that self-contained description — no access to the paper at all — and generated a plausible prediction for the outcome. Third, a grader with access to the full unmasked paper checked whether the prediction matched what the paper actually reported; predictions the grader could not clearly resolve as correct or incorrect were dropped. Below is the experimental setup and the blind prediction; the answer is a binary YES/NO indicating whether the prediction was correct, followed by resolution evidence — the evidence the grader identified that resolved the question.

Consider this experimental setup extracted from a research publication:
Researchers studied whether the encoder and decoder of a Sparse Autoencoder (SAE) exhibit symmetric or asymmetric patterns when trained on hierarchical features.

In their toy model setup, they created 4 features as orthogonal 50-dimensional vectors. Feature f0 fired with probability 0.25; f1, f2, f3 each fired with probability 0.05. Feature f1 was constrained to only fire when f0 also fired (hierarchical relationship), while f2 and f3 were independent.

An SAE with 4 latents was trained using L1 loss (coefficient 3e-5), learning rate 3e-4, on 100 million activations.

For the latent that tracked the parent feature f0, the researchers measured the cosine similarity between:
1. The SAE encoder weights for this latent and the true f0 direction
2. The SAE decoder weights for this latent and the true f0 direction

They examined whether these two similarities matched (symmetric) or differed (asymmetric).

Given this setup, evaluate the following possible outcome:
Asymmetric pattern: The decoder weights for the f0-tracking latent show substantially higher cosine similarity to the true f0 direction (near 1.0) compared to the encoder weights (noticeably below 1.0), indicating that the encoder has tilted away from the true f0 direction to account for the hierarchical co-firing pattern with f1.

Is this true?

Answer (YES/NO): YES